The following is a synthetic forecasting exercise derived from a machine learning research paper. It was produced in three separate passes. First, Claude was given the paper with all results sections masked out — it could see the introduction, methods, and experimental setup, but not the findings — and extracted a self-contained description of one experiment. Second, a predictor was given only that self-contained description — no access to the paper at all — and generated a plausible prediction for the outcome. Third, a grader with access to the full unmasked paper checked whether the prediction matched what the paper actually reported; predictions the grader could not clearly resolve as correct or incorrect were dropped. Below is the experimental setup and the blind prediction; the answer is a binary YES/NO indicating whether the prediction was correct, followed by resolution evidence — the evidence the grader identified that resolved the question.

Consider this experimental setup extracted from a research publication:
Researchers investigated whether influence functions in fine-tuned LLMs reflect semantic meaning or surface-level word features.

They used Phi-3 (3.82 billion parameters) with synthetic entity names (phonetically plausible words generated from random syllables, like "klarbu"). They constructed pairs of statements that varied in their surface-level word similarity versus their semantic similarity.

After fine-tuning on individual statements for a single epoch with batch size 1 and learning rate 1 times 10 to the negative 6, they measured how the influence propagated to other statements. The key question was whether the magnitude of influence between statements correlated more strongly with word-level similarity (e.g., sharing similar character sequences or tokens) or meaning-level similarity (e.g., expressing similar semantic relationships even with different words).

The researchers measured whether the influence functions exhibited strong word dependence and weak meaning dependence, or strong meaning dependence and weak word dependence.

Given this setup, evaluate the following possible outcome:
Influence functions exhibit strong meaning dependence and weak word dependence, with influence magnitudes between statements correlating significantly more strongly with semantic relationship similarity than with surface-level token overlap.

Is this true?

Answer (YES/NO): NO